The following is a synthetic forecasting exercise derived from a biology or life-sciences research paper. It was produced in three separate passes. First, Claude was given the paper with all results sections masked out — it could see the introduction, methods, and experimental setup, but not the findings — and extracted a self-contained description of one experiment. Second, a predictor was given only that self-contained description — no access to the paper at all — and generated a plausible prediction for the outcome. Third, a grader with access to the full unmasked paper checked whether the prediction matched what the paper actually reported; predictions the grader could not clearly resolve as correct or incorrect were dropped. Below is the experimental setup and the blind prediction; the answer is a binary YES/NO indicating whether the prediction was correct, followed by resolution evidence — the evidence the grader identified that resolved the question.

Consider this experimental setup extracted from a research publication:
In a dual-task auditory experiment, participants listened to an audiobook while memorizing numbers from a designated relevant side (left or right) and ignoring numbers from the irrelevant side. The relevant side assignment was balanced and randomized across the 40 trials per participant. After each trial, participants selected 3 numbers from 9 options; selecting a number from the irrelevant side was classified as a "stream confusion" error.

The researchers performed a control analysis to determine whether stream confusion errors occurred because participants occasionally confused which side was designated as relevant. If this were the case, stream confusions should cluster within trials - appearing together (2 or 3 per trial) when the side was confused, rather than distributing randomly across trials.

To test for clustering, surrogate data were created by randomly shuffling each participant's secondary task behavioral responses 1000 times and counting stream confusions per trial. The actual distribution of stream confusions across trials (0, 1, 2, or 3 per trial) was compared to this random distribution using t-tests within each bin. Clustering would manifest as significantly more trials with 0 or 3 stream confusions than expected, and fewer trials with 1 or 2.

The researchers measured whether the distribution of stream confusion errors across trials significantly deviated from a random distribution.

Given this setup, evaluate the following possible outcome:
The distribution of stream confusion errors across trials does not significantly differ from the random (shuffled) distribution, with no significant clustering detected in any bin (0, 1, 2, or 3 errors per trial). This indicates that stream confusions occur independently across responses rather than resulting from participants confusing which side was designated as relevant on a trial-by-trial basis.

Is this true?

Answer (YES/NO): YES